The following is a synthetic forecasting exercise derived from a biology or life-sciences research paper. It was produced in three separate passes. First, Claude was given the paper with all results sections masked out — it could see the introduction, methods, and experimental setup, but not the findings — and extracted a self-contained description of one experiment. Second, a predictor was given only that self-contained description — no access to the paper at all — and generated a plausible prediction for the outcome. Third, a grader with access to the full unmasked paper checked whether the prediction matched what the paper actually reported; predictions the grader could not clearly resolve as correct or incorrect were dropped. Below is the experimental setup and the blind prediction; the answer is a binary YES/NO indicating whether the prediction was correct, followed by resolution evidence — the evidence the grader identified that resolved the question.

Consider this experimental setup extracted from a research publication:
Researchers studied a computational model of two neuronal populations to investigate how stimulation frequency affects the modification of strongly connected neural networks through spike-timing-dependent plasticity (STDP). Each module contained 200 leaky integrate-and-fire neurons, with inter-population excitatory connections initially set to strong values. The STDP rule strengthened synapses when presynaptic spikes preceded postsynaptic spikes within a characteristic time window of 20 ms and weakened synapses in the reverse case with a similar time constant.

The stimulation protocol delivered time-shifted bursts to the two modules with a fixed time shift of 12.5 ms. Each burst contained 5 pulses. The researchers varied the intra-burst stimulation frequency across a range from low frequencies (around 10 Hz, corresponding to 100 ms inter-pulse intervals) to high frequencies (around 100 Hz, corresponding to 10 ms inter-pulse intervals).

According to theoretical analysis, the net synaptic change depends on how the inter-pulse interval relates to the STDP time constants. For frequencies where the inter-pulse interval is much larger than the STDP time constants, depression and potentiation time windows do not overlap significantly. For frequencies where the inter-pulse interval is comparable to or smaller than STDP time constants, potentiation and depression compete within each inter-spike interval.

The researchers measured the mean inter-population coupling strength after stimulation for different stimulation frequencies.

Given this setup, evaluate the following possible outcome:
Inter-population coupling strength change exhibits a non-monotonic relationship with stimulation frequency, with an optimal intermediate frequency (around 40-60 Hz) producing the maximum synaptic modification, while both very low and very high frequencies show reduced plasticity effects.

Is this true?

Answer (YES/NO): NO